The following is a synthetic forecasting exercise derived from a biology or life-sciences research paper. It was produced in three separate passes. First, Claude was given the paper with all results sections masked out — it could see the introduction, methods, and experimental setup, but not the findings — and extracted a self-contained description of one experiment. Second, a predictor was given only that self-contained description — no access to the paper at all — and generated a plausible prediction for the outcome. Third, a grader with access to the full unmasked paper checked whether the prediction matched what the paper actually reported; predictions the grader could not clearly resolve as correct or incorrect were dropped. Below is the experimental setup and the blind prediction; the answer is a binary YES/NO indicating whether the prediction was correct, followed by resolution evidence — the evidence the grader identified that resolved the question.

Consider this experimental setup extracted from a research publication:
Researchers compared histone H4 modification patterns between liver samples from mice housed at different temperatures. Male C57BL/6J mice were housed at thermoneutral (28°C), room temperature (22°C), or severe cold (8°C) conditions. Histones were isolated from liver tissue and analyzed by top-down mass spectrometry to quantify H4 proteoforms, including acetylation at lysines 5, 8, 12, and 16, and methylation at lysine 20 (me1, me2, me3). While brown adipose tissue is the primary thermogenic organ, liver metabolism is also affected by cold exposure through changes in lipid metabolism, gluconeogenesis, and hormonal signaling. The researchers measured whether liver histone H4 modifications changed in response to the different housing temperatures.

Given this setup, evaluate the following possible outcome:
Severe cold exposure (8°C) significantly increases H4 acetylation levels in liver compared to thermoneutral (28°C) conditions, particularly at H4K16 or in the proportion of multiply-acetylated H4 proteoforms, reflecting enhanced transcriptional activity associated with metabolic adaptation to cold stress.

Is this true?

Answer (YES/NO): NO